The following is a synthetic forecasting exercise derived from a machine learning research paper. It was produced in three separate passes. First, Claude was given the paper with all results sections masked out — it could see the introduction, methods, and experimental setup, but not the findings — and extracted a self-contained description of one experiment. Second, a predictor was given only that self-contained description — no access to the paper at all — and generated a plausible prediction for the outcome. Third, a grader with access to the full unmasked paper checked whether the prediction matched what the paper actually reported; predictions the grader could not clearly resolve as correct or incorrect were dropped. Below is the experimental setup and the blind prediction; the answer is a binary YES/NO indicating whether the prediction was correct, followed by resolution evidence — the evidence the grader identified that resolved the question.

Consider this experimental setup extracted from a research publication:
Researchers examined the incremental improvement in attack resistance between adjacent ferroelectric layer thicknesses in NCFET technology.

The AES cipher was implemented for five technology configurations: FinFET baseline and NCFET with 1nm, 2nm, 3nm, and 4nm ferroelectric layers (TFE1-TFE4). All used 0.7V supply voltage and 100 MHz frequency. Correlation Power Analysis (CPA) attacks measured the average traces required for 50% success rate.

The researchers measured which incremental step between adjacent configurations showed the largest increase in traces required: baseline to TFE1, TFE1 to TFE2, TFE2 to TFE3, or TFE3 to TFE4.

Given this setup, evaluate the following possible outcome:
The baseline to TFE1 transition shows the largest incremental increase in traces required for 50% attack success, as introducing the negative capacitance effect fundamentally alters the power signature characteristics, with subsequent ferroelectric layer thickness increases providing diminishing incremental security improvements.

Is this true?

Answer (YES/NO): NO